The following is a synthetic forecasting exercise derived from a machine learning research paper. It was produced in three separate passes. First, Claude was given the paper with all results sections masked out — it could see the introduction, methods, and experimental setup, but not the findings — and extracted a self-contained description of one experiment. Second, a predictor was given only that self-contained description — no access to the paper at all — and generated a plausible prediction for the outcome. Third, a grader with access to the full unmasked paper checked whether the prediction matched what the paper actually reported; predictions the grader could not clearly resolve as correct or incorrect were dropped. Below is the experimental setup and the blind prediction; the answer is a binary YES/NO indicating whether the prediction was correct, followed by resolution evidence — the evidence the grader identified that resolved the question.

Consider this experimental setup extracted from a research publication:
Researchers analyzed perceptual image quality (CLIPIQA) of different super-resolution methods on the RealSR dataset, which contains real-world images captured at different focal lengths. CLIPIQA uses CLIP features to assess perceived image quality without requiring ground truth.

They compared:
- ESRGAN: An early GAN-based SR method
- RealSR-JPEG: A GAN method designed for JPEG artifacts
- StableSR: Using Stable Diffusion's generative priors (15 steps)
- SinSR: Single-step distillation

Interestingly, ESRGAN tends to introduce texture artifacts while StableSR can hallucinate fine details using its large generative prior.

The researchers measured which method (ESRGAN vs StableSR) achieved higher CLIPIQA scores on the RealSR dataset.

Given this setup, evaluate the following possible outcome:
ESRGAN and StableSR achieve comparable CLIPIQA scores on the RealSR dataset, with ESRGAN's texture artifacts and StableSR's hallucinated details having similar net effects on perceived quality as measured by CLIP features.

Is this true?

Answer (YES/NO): NO